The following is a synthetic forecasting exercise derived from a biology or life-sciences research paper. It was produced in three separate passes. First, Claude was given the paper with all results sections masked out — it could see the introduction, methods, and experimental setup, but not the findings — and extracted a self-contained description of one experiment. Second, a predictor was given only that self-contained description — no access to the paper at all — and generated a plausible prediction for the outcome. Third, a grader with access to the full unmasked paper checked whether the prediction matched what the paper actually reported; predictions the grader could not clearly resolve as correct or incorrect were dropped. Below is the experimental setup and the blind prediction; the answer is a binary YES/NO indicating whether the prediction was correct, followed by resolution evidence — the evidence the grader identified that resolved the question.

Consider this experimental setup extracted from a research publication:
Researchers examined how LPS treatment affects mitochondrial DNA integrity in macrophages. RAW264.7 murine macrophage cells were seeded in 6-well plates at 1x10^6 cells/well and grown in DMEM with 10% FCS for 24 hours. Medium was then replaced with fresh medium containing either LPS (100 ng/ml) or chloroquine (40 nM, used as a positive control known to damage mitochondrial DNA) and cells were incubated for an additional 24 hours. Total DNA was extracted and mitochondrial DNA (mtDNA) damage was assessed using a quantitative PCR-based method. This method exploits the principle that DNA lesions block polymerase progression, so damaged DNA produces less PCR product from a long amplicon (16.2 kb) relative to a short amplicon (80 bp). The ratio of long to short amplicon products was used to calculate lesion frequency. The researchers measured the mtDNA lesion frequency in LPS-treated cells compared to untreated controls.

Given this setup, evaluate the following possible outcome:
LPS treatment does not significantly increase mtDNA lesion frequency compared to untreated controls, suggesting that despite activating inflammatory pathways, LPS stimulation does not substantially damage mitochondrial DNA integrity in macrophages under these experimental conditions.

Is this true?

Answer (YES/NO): YES